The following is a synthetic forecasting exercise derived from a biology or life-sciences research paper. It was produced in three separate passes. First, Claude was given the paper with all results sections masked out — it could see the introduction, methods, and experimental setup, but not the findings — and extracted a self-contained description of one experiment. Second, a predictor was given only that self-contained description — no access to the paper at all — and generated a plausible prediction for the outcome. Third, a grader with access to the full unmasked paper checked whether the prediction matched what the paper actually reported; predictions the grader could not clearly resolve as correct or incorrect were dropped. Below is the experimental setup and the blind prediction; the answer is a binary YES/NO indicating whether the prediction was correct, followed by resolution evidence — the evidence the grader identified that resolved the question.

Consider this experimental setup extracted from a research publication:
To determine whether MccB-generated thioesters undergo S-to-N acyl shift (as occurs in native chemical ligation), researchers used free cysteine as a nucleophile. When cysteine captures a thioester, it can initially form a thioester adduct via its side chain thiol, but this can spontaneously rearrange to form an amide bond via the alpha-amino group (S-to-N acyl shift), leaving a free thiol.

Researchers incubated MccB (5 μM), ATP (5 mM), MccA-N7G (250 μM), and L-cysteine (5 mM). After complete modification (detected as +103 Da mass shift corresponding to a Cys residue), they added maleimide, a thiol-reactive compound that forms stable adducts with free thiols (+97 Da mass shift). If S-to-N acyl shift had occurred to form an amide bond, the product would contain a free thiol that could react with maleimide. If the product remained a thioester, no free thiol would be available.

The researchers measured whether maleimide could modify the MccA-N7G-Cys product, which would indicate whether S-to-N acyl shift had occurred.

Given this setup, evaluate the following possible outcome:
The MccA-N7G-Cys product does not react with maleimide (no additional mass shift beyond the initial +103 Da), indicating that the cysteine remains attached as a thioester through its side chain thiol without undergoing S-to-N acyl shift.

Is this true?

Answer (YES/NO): NO